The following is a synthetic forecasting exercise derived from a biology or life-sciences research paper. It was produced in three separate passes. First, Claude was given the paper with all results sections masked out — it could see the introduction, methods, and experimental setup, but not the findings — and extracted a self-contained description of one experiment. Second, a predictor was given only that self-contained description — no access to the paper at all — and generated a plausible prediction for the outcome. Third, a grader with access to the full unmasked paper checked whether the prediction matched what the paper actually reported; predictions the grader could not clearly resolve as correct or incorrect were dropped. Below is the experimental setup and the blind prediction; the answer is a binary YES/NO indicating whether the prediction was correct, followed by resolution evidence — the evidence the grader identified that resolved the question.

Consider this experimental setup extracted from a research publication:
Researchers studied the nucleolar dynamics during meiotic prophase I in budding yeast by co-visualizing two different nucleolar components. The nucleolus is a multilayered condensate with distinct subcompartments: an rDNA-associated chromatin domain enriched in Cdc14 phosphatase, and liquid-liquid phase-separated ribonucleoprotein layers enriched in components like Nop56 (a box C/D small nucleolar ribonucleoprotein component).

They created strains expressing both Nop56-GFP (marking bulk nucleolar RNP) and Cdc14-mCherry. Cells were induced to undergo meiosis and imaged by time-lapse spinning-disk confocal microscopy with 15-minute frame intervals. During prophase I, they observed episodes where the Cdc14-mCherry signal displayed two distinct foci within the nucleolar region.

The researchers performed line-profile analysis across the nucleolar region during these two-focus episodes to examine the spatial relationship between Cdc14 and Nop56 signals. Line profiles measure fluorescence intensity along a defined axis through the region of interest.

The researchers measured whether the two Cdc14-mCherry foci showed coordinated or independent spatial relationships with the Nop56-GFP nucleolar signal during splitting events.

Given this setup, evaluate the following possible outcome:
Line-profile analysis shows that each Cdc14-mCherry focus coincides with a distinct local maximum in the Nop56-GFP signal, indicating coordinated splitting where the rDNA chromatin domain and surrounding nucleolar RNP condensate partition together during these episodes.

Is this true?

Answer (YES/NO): NO